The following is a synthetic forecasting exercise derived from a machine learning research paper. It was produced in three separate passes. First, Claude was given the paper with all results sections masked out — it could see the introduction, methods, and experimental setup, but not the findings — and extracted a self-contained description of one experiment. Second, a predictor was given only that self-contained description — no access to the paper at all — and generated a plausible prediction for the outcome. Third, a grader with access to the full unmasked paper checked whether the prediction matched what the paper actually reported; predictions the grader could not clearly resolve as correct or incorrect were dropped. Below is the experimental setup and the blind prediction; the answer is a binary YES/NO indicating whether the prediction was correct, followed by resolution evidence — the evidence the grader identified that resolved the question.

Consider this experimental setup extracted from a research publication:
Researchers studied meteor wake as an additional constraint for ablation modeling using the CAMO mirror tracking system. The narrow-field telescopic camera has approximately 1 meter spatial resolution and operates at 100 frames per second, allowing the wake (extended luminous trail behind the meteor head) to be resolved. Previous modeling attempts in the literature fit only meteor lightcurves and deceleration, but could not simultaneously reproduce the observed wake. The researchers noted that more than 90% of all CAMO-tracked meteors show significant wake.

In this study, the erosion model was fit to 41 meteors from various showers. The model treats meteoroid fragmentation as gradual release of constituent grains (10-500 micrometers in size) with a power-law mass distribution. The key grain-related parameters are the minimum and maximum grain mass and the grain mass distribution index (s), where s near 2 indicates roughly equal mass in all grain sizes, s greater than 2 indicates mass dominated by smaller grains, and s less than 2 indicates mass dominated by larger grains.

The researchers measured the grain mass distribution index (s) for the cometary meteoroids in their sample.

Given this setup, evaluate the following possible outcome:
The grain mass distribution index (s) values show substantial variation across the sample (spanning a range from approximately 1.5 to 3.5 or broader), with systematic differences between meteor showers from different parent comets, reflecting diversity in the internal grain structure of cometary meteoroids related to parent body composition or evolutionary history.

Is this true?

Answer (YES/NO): NO